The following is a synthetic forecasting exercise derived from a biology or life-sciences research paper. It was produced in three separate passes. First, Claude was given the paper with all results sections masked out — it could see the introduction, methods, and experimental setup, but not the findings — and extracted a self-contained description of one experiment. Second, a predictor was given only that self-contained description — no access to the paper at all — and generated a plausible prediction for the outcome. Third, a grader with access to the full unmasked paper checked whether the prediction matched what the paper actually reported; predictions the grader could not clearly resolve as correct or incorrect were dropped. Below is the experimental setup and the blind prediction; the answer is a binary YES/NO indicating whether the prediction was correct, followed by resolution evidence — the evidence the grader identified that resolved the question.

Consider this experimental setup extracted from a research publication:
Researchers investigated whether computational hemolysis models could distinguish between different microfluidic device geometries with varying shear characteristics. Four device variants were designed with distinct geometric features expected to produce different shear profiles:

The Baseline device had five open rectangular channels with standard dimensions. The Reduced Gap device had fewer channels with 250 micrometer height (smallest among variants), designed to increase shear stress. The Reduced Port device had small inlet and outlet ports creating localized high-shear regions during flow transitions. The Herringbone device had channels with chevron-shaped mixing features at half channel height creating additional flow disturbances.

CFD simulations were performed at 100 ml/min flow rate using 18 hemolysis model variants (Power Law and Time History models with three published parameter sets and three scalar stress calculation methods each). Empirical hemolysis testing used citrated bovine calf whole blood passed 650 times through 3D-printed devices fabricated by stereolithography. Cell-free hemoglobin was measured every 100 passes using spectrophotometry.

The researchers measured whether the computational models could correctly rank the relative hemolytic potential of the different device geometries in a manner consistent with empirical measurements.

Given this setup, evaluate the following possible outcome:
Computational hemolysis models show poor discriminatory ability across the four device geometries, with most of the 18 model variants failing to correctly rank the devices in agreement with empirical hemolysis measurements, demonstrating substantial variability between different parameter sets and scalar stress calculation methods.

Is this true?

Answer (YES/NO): NO